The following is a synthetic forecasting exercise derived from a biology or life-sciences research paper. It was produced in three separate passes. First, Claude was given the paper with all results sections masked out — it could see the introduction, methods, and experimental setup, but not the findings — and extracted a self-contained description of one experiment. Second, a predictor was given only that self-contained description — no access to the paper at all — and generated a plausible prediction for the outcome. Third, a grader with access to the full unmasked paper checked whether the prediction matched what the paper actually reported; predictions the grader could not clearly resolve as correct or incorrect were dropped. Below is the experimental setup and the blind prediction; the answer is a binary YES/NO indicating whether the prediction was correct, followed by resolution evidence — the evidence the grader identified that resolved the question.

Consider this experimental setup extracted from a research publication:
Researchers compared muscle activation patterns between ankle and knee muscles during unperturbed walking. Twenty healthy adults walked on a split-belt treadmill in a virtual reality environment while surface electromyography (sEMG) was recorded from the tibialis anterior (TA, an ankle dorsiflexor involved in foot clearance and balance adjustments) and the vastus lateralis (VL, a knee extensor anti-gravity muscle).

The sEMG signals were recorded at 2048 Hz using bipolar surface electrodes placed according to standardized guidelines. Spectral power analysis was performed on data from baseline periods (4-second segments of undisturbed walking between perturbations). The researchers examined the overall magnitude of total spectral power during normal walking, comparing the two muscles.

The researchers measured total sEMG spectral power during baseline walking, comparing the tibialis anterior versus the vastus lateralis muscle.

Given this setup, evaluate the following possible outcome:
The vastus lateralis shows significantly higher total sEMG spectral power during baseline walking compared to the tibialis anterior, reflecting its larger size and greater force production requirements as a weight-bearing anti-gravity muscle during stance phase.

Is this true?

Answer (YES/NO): NO